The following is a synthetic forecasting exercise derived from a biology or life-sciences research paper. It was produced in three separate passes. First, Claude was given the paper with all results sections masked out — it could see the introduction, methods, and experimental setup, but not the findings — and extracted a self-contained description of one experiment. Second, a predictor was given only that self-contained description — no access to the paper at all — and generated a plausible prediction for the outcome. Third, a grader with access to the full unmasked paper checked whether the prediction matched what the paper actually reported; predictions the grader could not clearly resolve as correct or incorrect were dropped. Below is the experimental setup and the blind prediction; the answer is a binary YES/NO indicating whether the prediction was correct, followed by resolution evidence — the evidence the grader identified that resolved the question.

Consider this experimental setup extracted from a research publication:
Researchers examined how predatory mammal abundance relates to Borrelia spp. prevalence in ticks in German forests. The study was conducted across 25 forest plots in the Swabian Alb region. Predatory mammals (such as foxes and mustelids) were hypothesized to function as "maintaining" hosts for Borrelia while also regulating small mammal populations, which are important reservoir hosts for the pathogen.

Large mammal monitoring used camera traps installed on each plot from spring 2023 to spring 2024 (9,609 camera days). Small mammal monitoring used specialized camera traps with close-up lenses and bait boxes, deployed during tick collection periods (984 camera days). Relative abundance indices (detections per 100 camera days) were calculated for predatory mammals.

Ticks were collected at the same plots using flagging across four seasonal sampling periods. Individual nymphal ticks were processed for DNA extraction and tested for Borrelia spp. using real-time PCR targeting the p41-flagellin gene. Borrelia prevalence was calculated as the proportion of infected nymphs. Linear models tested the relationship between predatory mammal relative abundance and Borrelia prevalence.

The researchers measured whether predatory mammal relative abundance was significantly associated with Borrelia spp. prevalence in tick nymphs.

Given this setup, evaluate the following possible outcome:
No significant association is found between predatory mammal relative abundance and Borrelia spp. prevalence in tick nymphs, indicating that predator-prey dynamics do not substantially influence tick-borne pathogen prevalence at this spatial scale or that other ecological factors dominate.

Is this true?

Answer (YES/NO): YES